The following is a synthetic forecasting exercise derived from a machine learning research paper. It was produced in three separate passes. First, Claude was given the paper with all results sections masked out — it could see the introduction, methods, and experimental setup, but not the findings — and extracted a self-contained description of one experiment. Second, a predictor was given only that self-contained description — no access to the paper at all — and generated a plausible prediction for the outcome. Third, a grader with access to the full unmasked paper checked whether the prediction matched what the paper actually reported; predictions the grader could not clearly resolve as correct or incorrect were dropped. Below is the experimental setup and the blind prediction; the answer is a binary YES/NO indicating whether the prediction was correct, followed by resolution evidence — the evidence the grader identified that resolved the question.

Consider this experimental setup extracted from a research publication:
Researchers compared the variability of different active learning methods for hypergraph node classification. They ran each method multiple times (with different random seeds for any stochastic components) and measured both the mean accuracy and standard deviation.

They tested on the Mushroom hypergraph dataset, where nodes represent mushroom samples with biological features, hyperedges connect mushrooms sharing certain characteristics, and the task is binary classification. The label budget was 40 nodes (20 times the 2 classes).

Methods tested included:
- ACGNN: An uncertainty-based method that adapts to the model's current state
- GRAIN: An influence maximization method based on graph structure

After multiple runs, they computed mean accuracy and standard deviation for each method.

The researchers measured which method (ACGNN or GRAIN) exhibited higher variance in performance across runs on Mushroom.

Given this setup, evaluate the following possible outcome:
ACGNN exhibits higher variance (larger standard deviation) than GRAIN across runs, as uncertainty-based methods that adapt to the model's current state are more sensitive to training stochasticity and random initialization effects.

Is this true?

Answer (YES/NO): YES